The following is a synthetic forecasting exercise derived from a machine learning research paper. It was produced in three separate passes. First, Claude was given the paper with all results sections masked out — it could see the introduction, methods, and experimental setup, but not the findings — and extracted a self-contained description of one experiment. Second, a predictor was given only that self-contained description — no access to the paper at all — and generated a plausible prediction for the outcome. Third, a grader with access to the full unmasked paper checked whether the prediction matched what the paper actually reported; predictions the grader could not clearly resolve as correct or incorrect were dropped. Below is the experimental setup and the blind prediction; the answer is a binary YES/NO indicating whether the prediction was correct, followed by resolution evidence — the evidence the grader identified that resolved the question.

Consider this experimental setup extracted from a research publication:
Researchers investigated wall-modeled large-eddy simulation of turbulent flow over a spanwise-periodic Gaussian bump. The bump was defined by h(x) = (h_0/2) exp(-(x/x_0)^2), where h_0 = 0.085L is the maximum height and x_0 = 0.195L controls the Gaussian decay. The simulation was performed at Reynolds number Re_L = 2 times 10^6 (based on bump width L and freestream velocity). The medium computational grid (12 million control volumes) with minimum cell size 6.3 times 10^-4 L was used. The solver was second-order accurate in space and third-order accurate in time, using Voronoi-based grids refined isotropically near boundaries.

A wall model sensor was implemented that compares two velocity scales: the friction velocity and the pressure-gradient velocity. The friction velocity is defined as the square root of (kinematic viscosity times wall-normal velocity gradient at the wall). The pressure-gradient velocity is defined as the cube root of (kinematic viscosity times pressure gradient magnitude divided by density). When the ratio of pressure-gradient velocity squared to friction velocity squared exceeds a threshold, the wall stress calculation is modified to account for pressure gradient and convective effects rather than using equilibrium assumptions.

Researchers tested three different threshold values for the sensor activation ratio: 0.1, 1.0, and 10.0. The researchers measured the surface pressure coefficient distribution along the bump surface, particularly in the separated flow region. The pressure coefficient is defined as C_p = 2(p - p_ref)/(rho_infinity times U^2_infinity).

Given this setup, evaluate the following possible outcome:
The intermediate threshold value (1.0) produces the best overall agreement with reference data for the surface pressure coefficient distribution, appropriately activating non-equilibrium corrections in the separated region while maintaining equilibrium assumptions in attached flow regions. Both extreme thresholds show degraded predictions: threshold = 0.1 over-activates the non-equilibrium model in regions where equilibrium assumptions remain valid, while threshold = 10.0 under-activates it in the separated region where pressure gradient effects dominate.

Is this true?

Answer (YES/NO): NO